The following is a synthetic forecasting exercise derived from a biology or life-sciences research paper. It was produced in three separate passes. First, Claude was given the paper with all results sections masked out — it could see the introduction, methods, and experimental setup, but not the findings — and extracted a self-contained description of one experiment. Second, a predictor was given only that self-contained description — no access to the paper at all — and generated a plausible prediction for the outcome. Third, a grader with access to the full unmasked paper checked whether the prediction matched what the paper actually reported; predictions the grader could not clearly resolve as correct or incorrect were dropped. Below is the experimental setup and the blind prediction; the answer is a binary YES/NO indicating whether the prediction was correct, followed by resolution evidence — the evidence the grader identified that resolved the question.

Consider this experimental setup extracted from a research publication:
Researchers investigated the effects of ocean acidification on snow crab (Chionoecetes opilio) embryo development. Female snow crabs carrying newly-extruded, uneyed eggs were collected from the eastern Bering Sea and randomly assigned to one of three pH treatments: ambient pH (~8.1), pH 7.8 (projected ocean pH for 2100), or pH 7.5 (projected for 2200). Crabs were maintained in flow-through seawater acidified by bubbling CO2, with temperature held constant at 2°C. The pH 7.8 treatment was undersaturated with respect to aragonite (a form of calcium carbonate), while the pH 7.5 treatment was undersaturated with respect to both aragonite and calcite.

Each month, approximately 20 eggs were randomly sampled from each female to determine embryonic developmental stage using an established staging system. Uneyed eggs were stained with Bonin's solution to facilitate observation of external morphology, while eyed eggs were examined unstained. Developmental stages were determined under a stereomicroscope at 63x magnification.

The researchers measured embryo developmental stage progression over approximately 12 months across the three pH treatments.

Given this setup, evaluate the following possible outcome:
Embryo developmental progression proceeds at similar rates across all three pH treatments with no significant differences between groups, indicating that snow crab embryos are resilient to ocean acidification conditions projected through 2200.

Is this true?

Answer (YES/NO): YES